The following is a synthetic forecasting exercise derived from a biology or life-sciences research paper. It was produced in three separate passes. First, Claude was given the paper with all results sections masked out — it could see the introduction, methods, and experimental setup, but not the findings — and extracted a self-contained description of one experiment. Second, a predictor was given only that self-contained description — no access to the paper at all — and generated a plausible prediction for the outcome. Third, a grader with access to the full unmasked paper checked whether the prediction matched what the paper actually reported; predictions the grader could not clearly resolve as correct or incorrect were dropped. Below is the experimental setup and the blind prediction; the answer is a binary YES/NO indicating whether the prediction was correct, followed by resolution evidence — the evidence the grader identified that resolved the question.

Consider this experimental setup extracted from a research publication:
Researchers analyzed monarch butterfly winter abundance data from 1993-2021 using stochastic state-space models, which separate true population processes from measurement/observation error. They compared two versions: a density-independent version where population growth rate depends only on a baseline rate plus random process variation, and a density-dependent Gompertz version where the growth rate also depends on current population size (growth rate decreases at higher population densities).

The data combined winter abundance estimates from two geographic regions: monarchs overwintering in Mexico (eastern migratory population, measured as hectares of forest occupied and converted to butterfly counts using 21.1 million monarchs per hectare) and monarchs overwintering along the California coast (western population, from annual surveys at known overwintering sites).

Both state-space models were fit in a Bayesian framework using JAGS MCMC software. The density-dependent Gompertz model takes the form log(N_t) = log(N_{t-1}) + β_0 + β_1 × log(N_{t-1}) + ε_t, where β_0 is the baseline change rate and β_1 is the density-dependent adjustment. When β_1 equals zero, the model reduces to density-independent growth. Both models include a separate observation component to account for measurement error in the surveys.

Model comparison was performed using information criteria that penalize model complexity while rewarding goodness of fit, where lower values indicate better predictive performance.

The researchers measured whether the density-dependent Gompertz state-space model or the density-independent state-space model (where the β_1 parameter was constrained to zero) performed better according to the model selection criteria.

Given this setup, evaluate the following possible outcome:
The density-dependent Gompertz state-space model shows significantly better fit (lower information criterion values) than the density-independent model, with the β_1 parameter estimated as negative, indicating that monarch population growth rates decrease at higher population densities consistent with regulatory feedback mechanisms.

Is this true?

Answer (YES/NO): YES